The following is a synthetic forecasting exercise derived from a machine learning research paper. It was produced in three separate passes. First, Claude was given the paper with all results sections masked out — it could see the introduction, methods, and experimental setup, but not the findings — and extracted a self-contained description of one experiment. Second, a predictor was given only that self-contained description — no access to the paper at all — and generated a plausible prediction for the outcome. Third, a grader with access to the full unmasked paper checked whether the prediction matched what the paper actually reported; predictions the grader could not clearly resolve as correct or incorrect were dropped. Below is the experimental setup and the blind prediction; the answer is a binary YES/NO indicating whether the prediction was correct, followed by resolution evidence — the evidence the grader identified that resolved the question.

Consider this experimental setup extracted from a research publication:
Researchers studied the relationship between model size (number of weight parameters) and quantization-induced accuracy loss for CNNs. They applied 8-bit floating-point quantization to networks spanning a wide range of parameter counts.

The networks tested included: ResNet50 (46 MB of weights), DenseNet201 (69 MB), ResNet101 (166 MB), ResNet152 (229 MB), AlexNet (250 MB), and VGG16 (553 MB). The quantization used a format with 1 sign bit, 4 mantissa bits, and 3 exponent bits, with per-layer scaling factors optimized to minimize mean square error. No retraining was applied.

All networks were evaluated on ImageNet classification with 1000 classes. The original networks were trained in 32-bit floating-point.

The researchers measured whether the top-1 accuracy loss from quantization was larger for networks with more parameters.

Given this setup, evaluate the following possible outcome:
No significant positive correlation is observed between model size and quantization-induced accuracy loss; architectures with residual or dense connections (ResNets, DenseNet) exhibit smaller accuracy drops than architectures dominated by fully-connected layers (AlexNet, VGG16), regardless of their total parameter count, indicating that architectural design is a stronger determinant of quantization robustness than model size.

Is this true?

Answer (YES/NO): NO